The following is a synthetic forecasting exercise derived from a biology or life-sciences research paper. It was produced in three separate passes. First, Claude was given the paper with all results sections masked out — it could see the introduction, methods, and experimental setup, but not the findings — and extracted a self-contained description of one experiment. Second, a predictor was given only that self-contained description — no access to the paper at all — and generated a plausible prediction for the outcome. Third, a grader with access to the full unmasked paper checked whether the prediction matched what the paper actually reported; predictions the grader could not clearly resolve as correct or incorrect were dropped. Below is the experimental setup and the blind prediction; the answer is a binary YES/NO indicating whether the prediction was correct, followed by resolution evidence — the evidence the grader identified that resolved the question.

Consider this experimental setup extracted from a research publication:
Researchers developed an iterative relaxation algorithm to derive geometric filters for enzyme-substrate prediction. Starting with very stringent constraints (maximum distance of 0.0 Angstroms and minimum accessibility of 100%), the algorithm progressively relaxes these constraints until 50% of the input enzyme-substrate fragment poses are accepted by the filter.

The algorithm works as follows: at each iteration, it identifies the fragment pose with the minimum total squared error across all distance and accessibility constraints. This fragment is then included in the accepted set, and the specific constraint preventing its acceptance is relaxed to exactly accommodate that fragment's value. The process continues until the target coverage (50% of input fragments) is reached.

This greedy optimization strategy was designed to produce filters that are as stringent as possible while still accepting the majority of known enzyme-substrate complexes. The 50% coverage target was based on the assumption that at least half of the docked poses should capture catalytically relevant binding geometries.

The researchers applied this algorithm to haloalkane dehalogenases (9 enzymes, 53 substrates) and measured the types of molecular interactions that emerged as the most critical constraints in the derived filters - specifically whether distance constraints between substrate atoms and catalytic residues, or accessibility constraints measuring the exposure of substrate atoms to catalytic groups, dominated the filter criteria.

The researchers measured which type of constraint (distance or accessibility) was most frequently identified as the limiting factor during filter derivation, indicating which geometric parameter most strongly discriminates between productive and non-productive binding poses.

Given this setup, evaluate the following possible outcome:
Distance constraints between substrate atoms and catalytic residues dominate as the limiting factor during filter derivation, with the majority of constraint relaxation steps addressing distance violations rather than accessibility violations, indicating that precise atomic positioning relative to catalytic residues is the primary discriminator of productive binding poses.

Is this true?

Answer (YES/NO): NO